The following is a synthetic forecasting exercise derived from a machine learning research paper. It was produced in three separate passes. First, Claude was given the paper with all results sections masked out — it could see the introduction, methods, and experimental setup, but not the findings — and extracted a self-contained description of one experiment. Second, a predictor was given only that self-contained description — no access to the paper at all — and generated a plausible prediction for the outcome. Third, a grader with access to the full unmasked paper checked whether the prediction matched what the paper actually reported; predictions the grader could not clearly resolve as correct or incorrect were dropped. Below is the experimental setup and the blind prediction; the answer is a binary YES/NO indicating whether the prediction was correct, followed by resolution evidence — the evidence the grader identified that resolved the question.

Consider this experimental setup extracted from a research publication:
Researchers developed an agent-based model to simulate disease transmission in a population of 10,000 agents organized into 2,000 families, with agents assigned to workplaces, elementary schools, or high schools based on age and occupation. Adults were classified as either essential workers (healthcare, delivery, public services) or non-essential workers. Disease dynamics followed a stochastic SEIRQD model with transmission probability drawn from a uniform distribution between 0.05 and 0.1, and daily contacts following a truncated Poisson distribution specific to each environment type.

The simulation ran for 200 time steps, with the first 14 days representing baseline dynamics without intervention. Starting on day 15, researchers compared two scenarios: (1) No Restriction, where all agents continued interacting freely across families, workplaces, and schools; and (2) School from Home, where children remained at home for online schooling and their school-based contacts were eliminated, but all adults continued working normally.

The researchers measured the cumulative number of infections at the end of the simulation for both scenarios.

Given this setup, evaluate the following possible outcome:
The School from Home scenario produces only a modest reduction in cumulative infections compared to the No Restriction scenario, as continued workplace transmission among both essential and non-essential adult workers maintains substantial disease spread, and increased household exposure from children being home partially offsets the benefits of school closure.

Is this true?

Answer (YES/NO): NO